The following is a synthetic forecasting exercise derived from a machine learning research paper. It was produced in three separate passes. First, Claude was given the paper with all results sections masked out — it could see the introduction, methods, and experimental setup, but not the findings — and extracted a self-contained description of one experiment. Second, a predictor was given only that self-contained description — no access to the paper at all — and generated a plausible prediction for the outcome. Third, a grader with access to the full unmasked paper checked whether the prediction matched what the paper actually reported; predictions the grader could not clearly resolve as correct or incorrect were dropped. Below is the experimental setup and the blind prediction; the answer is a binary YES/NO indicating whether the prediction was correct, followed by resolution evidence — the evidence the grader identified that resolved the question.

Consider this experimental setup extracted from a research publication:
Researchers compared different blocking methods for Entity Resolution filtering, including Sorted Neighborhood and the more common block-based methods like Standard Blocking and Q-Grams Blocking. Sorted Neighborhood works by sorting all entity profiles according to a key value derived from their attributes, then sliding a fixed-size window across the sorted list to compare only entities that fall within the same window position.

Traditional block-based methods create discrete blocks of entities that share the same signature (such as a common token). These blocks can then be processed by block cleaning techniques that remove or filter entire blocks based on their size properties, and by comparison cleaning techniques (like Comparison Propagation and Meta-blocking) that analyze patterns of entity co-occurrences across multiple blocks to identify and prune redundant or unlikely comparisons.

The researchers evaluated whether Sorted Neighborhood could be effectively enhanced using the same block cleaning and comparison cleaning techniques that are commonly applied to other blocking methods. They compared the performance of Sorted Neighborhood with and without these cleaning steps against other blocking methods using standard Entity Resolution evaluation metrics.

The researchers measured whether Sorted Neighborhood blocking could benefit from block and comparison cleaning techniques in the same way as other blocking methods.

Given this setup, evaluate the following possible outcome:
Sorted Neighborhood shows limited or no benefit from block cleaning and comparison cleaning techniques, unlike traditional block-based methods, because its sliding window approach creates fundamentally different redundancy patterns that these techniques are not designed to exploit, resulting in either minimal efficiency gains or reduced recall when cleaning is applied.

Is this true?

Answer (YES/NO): YES